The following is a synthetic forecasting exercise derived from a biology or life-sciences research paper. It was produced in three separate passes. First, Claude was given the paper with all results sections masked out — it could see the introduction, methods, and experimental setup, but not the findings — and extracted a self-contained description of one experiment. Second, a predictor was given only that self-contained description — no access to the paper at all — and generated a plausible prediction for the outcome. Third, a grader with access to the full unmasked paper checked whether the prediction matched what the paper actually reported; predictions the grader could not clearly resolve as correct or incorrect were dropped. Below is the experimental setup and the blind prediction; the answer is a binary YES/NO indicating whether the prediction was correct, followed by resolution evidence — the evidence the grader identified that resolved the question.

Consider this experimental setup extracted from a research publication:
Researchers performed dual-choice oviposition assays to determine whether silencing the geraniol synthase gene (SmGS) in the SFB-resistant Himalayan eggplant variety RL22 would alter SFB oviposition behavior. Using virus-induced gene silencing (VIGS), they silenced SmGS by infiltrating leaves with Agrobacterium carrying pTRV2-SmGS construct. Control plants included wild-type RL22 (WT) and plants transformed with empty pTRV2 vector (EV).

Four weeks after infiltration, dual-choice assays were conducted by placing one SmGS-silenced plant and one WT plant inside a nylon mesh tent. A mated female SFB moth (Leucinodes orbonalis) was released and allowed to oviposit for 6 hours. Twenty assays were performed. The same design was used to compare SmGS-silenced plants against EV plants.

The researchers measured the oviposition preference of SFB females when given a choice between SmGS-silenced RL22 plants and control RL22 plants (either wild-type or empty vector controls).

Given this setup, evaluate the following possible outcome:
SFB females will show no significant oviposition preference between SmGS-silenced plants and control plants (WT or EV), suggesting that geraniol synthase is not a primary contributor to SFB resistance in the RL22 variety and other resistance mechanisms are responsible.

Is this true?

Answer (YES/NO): NO